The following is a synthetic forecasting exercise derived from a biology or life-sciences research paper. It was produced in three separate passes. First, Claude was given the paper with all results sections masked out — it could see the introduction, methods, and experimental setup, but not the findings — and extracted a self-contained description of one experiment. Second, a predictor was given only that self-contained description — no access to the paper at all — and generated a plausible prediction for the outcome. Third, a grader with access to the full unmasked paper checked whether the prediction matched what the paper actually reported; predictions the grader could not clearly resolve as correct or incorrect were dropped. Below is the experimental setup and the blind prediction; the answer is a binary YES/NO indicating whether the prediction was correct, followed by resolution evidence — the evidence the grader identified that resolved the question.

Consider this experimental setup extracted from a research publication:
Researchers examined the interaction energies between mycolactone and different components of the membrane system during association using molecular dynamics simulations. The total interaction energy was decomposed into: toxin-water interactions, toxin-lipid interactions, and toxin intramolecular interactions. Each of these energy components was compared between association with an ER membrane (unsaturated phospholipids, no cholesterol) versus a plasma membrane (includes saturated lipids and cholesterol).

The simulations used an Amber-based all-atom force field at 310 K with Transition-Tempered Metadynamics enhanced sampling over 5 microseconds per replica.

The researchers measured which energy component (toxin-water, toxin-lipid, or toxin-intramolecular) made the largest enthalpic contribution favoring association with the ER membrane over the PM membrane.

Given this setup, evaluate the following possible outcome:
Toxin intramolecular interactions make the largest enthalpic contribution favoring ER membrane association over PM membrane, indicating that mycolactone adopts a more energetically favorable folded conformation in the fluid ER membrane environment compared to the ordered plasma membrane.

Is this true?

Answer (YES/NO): NO